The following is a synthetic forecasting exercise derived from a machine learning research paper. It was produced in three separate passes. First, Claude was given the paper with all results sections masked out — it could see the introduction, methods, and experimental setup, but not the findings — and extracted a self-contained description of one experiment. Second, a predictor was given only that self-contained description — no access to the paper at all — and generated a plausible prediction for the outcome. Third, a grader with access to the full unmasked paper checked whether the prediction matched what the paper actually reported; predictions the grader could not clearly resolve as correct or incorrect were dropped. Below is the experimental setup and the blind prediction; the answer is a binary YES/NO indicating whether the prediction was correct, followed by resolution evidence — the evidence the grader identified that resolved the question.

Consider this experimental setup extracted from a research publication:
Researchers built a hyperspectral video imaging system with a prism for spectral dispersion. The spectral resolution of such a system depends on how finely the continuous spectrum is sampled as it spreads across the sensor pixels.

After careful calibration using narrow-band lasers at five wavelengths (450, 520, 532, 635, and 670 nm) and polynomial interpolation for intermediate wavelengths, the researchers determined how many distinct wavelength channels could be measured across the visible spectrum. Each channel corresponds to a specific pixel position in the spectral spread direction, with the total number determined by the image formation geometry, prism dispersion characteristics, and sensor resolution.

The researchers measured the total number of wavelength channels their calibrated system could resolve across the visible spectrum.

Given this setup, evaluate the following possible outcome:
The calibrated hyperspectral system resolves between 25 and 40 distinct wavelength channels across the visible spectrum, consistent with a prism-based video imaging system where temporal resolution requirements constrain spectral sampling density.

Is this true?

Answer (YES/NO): NO